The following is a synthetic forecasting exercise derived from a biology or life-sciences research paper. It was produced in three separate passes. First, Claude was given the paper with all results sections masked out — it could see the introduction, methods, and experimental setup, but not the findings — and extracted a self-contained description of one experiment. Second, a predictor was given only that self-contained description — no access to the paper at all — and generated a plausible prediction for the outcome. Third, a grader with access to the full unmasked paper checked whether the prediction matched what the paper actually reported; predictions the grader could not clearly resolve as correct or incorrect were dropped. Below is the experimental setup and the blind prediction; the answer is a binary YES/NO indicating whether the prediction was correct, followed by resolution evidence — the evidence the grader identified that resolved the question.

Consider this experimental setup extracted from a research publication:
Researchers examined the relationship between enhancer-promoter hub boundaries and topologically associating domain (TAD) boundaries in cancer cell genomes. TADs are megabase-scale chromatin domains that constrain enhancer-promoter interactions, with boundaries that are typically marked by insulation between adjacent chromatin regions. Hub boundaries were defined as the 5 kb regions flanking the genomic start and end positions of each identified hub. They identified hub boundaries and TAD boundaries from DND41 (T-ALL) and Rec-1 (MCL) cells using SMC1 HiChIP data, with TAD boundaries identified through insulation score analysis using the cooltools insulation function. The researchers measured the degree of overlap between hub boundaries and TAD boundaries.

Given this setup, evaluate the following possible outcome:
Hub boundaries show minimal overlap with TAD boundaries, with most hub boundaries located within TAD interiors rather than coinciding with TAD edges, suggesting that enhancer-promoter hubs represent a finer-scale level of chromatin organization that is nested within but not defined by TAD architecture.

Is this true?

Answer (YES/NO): NO